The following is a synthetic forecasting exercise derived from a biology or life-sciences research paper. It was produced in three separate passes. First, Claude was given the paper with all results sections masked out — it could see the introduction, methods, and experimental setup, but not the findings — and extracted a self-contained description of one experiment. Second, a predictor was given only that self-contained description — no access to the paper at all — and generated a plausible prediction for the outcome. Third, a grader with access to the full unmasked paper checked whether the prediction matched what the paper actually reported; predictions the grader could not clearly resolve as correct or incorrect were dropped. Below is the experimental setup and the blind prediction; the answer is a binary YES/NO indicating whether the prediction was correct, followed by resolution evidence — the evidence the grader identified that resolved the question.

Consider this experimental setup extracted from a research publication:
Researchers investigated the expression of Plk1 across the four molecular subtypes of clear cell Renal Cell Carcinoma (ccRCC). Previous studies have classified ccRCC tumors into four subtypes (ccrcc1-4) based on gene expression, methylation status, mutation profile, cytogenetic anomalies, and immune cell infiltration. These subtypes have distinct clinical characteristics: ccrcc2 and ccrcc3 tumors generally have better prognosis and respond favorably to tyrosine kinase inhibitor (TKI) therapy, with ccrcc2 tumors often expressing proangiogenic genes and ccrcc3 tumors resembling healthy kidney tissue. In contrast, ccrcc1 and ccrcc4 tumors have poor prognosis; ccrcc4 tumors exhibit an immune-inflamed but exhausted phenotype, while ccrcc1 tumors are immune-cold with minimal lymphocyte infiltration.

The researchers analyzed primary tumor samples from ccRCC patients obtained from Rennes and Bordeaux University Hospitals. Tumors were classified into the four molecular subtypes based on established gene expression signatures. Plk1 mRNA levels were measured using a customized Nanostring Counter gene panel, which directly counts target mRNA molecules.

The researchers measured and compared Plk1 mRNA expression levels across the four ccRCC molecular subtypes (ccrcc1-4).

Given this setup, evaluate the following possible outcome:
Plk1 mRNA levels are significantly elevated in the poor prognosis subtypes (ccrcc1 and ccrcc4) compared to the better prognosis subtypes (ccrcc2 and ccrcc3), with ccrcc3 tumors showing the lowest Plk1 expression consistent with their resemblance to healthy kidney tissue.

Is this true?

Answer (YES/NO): NO